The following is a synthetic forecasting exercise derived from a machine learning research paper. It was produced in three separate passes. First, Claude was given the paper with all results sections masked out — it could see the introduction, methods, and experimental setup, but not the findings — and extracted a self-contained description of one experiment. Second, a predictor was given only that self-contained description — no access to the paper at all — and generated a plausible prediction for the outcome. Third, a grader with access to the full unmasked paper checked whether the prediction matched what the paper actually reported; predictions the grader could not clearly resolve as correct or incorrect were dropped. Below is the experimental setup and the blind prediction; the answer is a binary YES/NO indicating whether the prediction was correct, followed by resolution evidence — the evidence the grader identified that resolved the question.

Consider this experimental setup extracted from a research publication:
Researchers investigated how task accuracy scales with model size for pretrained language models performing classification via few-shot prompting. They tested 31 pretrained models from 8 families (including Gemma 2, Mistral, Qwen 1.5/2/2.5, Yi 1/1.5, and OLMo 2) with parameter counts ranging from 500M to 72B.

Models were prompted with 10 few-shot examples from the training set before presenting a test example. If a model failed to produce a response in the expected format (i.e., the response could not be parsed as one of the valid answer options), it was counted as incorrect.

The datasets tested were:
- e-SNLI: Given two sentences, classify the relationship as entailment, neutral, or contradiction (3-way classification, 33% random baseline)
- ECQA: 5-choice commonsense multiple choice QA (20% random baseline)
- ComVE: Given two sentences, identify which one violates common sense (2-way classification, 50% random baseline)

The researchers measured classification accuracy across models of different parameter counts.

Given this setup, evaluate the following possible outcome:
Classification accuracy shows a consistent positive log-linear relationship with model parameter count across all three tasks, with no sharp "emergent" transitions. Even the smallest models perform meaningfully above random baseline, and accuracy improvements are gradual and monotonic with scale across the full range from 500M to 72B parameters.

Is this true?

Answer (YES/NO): NO